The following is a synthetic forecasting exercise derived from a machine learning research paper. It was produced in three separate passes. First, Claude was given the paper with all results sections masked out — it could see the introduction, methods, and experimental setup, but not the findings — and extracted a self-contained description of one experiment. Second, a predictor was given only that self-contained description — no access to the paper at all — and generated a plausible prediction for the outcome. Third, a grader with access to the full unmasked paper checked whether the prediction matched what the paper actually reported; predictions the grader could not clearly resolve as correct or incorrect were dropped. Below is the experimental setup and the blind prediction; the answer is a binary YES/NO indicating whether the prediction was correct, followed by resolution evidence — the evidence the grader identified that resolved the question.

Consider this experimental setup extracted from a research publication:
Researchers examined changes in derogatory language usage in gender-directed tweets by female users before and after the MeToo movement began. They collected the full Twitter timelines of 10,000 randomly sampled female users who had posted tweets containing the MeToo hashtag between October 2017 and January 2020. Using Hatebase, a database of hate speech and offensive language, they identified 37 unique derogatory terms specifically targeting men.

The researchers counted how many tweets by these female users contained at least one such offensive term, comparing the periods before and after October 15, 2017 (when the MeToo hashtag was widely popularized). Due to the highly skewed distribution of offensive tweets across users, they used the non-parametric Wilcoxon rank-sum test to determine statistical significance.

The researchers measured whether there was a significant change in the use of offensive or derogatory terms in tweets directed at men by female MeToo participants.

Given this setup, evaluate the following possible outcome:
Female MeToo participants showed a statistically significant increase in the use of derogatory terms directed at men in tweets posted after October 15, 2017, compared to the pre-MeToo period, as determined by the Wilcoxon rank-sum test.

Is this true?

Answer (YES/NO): YES